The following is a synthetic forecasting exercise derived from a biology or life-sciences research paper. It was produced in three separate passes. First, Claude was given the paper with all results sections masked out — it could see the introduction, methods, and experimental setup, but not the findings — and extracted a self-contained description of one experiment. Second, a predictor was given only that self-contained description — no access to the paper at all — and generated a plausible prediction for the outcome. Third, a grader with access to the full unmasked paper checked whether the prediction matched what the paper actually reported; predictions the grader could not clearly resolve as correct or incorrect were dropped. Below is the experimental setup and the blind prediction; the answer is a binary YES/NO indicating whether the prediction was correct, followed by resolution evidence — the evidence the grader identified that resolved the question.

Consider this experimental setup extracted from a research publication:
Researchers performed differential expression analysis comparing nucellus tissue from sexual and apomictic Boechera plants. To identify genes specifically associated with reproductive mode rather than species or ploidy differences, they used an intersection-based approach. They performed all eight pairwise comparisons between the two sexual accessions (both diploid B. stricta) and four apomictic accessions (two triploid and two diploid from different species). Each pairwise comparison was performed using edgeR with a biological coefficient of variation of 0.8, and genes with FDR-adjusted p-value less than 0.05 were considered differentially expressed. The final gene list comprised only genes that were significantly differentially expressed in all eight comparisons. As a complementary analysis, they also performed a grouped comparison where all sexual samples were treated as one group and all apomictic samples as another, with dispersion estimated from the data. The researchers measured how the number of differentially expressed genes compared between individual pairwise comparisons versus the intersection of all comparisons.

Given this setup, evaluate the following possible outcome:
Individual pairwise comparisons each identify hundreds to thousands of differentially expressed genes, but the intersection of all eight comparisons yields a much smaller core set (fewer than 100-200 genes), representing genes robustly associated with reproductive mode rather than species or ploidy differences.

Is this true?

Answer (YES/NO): NO